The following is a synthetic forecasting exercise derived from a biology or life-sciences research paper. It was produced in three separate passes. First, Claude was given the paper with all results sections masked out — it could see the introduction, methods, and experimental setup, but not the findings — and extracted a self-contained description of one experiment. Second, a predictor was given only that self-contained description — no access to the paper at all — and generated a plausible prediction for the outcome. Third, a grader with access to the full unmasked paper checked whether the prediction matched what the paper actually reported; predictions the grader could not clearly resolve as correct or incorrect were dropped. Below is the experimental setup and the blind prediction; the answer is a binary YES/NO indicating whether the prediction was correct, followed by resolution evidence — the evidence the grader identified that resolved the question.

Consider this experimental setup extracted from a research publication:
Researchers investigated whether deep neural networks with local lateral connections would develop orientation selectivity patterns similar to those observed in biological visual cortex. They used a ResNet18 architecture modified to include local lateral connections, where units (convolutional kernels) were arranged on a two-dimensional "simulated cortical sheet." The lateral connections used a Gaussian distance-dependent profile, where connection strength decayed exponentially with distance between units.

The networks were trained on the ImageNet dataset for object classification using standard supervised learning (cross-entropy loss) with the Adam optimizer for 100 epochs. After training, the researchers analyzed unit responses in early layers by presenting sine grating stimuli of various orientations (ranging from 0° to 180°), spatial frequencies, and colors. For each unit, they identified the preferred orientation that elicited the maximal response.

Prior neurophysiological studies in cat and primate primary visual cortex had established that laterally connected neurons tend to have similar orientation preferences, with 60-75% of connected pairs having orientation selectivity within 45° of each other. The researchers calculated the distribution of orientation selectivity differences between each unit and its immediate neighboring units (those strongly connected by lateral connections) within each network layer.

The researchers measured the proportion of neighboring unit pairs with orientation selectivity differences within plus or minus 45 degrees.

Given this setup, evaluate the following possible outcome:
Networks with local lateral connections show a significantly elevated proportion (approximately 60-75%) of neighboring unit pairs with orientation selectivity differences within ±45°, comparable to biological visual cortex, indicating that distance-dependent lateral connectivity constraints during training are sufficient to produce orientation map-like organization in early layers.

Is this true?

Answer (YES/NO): YES